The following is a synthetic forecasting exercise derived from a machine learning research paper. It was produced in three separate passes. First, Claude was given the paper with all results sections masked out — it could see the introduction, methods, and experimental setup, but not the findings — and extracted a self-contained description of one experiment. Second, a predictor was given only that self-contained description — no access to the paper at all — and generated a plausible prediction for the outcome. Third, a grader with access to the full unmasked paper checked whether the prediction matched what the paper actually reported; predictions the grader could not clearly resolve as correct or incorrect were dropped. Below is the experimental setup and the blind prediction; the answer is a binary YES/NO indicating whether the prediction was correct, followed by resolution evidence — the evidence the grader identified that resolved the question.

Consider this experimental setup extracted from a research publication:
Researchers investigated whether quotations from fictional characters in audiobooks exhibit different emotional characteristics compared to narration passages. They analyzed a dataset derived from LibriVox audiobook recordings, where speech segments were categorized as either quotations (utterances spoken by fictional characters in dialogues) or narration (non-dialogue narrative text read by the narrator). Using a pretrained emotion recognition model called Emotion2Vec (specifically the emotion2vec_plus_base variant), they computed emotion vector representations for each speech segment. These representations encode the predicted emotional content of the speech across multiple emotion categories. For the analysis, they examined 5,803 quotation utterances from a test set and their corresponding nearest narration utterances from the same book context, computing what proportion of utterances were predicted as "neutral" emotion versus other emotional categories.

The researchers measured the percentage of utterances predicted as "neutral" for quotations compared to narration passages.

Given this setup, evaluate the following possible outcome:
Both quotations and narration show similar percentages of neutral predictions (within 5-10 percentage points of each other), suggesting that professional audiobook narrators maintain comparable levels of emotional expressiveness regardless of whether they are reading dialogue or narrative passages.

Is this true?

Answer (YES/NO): NO